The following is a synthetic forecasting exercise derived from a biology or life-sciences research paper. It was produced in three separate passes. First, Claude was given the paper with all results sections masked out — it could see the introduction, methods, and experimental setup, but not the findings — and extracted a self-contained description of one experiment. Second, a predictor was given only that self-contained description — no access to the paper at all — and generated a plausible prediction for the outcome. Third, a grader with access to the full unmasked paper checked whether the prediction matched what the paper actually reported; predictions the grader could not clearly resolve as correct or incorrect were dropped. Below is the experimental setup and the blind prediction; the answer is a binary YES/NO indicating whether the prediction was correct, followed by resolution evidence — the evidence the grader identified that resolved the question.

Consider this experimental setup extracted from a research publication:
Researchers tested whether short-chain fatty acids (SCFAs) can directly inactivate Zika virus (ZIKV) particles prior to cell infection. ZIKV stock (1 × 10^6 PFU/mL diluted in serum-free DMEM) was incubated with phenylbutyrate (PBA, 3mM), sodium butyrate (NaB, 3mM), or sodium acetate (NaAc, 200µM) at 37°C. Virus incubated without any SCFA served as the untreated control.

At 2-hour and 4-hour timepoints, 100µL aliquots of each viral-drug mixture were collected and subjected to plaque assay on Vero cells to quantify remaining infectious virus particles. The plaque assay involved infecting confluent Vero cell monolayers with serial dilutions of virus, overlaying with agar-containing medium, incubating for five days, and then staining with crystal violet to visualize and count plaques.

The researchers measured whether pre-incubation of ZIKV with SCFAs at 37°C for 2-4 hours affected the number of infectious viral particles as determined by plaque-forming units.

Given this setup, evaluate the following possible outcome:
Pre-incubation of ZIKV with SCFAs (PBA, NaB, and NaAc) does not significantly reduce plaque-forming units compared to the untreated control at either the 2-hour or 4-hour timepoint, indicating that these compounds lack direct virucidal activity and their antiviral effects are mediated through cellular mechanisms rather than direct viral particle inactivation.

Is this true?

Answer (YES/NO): NO